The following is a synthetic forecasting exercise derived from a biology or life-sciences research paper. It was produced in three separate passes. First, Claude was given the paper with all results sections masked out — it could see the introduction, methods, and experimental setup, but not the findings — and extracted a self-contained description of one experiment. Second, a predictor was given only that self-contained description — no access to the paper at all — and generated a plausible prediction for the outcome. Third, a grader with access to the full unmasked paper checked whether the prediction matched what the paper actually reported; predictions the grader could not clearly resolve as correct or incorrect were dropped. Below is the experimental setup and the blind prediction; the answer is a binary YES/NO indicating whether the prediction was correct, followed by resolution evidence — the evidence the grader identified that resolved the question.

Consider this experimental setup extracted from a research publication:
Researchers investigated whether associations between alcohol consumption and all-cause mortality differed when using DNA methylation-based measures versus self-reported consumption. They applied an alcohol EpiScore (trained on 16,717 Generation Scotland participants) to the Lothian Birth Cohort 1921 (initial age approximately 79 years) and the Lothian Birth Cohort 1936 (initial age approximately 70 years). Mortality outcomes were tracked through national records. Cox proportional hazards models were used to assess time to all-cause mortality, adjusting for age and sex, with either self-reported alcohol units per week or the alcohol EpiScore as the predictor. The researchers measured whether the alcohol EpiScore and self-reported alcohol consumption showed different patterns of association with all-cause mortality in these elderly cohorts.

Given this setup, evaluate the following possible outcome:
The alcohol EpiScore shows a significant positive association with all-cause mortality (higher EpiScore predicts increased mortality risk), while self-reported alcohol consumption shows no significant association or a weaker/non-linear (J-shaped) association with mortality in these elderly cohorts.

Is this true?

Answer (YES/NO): YES